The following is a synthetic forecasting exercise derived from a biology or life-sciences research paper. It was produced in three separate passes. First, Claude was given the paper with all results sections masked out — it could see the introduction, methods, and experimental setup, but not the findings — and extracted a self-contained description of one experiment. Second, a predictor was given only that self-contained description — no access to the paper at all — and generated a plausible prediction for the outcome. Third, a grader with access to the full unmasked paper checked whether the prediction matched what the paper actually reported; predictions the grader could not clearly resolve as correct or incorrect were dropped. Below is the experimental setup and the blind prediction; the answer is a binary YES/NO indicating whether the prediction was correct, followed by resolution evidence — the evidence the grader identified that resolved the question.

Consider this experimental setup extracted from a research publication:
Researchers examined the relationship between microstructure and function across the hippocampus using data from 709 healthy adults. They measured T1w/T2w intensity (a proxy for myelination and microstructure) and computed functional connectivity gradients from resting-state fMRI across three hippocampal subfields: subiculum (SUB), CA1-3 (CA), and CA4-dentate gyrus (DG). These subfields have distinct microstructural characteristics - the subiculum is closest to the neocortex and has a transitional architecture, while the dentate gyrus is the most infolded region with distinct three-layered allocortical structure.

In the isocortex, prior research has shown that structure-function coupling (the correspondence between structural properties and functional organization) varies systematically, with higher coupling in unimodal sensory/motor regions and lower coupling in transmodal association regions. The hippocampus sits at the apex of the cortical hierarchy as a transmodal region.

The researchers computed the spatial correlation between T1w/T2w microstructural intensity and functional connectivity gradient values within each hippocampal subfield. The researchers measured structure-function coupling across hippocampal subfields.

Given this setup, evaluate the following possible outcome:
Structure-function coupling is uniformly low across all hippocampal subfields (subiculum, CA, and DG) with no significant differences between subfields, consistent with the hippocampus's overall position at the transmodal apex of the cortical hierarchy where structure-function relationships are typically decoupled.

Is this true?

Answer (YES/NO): NO